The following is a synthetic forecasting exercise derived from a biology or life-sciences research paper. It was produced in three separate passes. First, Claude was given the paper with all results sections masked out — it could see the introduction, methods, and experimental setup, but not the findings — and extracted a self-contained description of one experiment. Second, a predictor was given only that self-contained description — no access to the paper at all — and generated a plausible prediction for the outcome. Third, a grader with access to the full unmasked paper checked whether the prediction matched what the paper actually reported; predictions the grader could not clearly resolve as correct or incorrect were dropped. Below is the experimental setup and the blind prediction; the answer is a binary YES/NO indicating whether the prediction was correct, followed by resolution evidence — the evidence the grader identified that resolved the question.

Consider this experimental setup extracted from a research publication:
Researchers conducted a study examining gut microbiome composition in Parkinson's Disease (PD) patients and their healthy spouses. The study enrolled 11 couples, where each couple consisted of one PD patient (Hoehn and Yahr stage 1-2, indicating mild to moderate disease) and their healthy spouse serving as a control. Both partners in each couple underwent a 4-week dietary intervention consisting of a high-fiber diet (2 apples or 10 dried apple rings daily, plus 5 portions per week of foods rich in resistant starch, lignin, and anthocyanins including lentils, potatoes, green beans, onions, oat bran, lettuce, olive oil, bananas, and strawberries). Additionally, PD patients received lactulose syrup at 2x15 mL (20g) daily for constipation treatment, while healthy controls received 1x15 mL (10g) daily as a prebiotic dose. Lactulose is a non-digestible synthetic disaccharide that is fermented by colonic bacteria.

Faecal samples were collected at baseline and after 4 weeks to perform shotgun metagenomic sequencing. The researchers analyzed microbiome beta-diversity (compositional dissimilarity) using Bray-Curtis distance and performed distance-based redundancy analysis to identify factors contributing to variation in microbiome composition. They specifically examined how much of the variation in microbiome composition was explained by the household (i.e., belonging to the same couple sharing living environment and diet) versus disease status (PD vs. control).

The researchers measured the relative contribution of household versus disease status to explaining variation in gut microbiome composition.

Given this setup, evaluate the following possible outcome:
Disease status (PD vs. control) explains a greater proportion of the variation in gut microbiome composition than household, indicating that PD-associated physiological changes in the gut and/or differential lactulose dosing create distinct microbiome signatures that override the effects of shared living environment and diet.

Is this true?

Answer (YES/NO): NO